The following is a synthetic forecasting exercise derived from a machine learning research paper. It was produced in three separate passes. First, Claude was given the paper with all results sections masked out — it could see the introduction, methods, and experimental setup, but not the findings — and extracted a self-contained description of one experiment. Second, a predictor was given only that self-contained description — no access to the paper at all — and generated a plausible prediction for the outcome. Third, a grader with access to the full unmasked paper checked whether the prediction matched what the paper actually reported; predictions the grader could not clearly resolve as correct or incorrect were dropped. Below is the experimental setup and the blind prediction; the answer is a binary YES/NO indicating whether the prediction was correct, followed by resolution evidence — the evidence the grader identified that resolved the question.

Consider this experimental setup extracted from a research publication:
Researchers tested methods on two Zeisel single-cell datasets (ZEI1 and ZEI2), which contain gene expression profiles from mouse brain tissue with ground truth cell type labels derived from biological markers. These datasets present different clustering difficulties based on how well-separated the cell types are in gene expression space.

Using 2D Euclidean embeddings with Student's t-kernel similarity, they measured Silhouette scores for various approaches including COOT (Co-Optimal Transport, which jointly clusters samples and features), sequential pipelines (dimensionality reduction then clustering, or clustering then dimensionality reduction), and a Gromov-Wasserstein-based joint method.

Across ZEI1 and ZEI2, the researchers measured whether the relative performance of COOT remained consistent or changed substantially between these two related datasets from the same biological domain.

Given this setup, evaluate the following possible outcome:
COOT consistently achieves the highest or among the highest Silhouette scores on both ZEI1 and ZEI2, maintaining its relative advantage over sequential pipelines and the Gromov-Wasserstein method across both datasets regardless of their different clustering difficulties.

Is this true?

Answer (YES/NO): NO